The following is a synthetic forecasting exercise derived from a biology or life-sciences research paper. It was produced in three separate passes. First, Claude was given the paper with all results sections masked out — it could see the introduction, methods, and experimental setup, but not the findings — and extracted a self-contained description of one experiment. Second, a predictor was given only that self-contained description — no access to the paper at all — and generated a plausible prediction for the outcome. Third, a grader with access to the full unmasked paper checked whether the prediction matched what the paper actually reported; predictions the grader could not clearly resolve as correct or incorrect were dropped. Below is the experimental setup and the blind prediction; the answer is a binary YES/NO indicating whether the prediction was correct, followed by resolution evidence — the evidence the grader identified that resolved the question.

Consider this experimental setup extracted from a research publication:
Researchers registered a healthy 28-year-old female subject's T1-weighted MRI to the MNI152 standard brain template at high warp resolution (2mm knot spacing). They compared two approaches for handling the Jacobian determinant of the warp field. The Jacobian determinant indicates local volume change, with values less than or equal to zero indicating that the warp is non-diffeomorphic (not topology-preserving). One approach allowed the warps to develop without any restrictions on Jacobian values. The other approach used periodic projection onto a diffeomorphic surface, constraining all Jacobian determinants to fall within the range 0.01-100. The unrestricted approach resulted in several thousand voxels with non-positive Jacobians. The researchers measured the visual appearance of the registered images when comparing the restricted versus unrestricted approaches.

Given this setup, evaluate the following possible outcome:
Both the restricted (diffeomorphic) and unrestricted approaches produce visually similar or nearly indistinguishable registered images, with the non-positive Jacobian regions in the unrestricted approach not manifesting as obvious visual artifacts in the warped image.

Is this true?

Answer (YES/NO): YES